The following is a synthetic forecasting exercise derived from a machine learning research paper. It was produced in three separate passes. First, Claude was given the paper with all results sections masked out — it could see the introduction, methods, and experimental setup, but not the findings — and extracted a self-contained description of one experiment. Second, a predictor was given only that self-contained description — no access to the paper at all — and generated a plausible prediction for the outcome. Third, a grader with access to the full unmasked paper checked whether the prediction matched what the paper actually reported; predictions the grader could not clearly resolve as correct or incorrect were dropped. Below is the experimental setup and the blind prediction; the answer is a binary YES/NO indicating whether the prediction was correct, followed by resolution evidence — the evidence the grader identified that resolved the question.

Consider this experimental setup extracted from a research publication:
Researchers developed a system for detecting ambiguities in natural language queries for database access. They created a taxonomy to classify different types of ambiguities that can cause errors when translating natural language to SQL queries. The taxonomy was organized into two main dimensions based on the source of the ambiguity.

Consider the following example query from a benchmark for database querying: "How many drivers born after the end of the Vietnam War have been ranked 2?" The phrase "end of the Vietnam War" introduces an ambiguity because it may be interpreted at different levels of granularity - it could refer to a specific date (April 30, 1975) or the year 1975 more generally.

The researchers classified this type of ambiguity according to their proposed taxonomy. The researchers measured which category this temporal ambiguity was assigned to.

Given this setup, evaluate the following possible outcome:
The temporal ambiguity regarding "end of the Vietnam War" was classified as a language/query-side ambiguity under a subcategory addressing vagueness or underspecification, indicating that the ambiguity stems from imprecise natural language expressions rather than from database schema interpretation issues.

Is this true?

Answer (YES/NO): NO